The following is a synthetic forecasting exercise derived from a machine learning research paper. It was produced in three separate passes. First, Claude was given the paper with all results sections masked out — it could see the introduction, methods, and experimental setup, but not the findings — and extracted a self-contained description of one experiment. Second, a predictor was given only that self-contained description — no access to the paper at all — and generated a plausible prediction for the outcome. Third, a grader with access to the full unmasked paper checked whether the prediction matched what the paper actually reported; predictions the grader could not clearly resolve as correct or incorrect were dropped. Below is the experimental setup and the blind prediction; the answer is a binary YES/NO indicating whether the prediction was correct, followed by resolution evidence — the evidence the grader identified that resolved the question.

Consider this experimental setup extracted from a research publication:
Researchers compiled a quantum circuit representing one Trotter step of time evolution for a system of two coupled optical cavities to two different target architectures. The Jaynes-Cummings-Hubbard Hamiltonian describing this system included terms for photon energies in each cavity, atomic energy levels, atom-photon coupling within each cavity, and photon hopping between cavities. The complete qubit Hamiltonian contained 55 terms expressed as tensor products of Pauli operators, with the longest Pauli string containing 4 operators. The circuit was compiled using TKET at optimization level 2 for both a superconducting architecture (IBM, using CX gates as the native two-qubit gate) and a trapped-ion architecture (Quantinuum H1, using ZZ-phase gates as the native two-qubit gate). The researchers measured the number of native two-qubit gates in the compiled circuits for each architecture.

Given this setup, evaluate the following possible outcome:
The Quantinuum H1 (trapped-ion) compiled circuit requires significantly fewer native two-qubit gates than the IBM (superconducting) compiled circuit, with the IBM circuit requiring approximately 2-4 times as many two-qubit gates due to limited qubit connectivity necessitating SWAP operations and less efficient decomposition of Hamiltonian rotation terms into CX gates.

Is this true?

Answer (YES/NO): YES